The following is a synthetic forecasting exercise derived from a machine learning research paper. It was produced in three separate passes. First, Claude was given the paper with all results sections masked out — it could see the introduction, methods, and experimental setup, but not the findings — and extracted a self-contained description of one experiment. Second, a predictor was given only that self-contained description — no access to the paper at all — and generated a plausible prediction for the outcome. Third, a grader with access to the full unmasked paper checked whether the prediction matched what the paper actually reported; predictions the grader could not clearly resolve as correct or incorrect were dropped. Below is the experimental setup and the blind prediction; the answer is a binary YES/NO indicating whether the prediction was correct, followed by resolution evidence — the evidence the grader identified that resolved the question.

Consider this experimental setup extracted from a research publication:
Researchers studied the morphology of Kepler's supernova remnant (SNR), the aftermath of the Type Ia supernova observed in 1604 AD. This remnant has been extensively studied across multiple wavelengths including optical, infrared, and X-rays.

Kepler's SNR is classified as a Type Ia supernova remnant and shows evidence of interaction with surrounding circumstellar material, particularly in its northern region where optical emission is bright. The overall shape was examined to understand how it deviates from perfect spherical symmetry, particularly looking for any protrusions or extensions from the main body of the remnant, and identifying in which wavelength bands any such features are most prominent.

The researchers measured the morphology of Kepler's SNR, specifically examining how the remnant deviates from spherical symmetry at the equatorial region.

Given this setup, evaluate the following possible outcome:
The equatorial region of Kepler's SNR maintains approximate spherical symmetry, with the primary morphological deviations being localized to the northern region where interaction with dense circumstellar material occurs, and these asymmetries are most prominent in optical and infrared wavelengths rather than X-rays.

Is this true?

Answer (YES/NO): NO